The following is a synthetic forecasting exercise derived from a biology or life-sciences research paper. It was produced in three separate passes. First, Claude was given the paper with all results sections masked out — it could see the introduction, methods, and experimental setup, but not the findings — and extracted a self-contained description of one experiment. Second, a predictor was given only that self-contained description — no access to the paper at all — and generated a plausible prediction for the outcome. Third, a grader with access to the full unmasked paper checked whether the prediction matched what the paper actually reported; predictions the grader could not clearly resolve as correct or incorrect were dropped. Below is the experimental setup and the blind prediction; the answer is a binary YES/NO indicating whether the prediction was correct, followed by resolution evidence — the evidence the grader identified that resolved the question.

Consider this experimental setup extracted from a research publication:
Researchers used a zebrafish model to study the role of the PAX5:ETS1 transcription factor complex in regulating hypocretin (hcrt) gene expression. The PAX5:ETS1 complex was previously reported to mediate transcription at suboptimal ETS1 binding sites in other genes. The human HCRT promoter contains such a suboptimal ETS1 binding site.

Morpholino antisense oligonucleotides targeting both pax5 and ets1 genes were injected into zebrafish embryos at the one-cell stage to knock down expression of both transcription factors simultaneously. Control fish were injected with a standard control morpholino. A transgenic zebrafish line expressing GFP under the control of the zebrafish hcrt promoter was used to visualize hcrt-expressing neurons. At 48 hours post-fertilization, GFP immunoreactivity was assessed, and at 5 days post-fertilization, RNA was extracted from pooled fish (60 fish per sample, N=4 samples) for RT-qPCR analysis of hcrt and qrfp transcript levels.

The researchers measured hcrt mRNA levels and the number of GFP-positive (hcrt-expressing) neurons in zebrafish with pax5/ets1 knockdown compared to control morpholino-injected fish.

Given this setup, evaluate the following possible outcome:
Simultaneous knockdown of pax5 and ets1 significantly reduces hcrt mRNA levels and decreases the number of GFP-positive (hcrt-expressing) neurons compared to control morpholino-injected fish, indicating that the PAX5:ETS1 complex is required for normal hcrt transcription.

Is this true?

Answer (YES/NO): NO